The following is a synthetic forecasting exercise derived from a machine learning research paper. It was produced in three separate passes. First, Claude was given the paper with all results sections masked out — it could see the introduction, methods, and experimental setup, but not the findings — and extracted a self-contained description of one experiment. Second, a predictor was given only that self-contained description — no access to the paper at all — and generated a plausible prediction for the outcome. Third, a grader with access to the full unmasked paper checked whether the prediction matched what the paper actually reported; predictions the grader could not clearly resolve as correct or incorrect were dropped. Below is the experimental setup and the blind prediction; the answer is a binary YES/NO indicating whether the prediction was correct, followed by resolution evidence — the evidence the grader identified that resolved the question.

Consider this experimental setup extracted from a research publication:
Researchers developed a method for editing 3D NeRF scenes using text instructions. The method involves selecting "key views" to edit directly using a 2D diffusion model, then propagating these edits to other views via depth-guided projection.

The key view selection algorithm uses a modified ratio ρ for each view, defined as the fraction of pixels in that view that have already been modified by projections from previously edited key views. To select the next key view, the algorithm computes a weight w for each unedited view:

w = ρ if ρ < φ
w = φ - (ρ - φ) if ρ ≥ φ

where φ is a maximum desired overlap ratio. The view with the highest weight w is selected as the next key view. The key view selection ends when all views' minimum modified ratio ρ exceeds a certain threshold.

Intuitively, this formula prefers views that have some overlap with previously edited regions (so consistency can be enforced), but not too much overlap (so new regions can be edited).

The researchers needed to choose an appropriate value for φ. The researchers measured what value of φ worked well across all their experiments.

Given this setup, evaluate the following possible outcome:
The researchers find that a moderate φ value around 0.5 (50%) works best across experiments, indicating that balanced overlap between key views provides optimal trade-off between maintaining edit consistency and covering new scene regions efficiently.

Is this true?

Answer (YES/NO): NO